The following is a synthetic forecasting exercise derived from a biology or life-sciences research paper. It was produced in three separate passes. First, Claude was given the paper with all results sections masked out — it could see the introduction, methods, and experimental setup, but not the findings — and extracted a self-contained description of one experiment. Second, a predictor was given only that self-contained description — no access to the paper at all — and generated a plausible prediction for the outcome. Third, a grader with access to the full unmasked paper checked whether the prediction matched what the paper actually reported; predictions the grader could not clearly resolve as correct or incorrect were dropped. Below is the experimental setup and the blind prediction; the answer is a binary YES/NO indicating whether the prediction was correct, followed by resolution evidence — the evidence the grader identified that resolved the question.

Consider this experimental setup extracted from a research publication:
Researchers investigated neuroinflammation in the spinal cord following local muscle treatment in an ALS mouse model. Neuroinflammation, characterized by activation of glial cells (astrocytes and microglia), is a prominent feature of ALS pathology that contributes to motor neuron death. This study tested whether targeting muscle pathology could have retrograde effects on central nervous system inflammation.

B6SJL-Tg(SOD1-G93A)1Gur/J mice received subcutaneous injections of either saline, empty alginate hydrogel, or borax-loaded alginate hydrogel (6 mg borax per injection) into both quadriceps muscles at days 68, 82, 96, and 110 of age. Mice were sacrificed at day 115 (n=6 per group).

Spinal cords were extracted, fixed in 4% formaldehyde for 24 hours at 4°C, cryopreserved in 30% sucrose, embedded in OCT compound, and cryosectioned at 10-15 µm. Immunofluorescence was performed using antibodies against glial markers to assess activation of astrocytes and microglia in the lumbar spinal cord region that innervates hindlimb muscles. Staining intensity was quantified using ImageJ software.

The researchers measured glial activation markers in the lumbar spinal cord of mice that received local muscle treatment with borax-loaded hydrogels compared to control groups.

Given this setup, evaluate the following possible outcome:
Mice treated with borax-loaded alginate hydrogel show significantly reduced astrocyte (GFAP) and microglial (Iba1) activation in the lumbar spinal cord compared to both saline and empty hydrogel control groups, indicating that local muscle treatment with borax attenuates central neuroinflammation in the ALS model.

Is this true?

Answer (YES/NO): NO